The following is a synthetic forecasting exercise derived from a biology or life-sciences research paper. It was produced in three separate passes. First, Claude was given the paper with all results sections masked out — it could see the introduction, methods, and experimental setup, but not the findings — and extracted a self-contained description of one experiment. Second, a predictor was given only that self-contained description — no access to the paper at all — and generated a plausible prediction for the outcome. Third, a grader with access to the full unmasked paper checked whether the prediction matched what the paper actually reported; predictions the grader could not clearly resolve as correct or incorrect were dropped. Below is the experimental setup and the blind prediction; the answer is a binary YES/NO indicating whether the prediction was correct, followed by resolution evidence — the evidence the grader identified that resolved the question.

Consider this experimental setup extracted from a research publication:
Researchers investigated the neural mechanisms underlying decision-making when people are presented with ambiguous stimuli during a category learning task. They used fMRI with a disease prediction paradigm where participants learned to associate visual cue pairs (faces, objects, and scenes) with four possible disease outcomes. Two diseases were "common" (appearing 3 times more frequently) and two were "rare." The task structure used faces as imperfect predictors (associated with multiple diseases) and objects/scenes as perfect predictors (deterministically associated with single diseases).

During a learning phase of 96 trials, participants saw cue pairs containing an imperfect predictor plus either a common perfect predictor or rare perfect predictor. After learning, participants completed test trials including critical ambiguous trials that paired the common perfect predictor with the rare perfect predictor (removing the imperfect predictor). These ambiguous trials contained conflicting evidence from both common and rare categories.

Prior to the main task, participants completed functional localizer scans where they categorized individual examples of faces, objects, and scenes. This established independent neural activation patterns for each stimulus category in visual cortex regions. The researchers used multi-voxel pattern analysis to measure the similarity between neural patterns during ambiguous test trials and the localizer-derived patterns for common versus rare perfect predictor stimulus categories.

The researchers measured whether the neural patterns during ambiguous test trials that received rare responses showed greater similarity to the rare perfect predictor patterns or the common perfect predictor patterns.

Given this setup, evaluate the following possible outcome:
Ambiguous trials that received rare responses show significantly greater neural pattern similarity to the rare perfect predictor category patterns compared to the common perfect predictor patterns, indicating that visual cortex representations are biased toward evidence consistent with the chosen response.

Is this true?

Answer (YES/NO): NO